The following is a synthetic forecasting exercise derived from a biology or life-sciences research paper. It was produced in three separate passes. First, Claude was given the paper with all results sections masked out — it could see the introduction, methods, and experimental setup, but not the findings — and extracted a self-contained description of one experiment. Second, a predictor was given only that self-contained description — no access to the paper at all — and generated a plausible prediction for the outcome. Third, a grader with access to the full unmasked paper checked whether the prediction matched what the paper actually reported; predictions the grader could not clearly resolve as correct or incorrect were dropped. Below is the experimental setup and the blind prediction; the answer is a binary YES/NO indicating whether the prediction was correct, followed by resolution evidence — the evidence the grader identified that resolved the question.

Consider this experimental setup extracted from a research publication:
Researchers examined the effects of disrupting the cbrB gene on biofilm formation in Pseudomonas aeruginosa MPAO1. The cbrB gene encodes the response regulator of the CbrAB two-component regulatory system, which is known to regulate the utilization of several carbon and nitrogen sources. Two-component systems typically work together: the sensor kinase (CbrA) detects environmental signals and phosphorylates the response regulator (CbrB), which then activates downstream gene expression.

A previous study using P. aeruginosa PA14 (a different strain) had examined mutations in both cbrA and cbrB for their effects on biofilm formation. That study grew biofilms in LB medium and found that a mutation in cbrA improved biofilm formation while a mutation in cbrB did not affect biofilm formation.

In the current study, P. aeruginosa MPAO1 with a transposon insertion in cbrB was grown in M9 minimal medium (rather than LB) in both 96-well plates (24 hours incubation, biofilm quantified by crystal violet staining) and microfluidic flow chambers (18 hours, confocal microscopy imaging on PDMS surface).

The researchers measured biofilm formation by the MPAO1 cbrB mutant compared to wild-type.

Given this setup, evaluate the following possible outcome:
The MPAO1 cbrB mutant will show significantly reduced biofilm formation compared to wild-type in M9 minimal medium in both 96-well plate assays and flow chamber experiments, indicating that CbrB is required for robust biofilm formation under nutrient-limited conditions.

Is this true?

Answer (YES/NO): YES